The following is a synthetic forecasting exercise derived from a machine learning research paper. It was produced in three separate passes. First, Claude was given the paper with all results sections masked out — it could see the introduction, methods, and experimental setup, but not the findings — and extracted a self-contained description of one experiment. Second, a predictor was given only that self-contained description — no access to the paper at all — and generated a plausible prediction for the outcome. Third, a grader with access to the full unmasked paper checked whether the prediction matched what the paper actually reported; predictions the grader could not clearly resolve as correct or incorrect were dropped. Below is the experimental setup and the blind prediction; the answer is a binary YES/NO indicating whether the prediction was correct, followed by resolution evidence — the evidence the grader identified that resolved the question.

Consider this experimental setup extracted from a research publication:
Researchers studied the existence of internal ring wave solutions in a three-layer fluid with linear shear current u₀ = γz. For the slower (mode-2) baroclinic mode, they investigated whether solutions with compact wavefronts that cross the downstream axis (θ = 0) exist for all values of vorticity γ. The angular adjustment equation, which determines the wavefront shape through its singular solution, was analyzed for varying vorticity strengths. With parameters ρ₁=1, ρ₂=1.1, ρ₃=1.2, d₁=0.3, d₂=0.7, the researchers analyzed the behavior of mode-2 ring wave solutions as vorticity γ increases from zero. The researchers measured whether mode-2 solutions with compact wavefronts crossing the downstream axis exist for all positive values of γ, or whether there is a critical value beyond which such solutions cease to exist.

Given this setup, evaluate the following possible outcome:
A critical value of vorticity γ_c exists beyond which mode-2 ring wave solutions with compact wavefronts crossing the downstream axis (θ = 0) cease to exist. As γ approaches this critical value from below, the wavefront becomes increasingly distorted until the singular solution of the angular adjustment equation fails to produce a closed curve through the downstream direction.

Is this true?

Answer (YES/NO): YES